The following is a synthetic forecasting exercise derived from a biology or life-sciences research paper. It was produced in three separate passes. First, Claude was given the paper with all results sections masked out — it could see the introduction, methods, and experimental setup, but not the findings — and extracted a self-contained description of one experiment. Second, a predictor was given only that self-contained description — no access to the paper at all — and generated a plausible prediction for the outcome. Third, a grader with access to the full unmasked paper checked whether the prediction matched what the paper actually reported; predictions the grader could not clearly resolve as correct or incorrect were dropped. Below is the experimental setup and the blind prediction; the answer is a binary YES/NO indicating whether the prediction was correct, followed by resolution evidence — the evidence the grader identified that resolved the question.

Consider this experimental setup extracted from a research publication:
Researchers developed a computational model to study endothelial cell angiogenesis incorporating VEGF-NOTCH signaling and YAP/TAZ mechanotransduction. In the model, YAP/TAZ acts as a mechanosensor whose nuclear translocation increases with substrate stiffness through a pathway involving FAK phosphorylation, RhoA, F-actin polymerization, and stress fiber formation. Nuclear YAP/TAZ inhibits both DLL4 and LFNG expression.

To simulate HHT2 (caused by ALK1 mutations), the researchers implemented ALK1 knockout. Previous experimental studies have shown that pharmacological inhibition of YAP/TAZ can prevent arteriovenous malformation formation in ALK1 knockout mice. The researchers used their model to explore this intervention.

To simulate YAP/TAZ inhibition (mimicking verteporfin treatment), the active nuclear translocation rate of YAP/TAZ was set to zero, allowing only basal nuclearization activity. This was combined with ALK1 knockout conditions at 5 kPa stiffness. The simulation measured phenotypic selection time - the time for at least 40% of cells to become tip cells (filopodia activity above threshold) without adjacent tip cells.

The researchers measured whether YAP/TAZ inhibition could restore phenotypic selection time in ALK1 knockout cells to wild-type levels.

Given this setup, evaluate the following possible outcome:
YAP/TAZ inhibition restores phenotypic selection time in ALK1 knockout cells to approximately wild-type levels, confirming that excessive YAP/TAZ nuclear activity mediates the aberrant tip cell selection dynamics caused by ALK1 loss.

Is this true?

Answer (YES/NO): NO